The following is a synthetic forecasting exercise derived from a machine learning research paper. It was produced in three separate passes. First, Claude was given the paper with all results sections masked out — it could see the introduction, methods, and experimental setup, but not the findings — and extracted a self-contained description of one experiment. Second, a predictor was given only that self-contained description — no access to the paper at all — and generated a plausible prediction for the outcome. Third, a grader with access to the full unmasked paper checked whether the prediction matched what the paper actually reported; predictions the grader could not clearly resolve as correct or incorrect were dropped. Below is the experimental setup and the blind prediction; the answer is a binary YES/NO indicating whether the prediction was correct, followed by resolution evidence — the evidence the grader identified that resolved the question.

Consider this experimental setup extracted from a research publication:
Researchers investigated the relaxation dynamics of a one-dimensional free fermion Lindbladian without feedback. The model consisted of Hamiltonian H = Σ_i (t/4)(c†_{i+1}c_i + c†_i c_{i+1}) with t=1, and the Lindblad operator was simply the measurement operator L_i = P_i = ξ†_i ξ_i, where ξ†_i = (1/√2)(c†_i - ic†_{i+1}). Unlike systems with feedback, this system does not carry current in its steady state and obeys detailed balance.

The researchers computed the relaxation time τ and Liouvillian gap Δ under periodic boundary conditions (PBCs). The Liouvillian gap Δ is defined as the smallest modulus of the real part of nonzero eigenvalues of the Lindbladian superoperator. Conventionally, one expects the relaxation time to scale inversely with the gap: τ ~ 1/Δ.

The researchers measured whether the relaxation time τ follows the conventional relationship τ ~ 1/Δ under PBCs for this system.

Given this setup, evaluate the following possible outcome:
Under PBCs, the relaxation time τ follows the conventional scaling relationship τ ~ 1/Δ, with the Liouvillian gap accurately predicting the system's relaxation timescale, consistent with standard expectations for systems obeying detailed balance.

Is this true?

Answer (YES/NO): NO